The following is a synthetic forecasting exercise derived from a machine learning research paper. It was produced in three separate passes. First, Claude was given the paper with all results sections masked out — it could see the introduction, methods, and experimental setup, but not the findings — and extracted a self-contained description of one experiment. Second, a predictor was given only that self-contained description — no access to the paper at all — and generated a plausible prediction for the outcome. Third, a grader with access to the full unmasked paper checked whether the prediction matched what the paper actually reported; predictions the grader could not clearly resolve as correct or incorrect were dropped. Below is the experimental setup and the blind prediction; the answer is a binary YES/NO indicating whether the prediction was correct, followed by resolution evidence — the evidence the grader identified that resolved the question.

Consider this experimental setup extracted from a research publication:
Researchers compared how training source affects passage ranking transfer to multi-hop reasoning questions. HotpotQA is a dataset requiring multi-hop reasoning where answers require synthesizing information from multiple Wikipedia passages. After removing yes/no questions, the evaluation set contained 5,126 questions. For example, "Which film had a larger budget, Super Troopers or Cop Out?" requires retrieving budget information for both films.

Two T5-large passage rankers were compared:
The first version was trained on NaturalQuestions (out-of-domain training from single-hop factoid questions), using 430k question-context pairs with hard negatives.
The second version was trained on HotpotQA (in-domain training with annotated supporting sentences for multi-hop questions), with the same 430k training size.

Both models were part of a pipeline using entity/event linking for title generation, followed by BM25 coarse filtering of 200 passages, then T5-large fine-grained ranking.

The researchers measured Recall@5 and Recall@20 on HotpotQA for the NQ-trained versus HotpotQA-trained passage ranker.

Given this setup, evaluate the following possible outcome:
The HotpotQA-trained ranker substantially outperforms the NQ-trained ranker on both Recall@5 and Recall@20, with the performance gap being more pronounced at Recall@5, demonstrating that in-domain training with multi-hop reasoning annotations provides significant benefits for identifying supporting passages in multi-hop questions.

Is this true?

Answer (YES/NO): NO